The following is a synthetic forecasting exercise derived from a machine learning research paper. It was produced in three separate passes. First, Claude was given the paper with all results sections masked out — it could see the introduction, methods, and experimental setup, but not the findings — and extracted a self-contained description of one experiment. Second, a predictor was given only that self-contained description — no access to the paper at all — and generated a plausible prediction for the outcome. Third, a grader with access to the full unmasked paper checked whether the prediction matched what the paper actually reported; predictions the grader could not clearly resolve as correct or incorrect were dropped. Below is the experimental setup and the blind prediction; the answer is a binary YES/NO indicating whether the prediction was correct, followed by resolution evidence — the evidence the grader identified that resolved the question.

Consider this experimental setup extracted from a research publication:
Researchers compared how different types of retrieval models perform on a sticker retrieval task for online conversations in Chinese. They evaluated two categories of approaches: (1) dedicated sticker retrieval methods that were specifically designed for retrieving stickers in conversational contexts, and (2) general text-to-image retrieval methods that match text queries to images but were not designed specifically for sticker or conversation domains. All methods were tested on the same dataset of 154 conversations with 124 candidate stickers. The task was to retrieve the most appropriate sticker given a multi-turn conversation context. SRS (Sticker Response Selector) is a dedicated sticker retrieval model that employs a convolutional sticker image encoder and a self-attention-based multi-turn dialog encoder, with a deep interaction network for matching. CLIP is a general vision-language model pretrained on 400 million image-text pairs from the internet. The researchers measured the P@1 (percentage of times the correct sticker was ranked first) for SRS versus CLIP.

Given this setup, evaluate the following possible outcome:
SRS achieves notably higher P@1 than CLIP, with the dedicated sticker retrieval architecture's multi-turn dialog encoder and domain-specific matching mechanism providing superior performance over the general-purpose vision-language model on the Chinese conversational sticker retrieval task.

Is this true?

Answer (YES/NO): NO